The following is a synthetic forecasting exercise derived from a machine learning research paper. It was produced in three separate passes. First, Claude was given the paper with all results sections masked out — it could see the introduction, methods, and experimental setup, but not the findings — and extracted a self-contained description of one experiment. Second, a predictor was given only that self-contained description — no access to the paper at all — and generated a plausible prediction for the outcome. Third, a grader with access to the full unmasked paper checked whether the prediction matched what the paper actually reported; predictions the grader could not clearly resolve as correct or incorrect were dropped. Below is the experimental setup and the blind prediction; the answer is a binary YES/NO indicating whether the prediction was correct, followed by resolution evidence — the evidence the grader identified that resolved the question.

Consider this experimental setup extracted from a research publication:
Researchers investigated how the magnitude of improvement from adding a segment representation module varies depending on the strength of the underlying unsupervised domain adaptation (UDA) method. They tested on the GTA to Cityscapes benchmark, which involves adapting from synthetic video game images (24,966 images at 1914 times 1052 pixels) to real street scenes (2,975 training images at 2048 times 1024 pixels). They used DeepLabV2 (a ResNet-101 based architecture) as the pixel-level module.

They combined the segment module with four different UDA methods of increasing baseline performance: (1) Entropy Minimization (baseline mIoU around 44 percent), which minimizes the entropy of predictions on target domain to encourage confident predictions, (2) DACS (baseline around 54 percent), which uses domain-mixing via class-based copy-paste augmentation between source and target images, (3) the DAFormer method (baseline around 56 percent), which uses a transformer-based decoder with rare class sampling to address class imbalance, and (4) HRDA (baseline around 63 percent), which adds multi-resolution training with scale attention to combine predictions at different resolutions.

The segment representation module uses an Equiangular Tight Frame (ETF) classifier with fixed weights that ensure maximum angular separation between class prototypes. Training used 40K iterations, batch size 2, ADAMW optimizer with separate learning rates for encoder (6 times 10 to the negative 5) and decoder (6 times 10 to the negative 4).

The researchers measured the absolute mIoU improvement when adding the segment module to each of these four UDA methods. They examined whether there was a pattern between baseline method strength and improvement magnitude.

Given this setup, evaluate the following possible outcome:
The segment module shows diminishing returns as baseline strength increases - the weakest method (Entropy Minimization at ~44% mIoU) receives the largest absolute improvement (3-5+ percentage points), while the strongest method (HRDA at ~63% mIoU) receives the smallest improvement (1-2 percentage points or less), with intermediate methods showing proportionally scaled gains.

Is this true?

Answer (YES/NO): NO